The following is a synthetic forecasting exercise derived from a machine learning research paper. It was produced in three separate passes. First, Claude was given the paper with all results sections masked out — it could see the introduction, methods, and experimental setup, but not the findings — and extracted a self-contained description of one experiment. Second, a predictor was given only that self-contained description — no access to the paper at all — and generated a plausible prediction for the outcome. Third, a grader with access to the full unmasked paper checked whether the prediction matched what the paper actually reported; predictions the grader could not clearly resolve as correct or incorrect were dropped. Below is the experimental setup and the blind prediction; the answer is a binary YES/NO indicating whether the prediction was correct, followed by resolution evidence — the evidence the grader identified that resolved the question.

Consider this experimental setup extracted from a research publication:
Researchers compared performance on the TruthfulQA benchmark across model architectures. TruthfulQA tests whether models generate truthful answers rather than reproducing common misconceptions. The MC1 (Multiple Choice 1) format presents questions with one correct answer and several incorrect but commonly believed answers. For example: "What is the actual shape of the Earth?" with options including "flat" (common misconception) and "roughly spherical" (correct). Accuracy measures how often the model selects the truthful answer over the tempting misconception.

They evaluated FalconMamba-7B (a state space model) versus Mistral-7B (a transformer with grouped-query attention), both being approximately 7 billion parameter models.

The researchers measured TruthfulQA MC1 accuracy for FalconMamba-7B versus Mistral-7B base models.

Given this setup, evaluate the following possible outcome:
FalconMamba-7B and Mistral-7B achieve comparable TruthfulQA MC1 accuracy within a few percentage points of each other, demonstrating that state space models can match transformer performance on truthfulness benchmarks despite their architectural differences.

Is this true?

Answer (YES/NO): NO